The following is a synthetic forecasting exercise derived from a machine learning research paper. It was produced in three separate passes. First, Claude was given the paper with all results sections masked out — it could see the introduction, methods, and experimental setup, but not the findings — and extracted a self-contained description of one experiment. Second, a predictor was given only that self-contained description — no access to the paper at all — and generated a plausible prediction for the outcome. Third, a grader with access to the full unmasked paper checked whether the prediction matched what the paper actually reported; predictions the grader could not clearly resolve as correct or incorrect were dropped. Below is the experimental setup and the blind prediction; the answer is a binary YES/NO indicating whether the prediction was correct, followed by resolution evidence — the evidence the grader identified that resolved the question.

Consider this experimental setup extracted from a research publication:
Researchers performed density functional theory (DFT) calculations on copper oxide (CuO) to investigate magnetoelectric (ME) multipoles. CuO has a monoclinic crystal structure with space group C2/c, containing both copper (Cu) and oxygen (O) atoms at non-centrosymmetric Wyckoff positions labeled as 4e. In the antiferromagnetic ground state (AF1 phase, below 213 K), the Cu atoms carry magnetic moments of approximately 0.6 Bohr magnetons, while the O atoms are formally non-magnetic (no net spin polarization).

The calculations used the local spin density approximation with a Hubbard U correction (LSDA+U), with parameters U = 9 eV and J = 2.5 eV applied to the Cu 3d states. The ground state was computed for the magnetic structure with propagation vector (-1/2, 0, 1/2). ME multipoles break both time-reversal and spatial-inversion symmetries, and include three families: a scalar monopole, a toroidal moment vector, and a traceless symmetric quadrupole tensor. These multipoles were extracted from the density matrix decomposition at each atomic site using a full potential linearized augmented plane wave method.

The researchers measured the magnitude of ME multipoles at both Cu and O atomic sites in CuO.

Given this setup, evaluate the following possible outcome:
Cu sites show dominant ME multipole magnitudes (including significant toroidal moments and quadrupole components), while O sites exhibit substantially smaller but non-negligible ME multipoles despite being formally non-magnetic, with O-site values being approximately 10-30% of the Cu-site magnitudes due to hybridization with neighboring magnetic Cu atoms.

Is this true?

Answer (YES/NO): NO